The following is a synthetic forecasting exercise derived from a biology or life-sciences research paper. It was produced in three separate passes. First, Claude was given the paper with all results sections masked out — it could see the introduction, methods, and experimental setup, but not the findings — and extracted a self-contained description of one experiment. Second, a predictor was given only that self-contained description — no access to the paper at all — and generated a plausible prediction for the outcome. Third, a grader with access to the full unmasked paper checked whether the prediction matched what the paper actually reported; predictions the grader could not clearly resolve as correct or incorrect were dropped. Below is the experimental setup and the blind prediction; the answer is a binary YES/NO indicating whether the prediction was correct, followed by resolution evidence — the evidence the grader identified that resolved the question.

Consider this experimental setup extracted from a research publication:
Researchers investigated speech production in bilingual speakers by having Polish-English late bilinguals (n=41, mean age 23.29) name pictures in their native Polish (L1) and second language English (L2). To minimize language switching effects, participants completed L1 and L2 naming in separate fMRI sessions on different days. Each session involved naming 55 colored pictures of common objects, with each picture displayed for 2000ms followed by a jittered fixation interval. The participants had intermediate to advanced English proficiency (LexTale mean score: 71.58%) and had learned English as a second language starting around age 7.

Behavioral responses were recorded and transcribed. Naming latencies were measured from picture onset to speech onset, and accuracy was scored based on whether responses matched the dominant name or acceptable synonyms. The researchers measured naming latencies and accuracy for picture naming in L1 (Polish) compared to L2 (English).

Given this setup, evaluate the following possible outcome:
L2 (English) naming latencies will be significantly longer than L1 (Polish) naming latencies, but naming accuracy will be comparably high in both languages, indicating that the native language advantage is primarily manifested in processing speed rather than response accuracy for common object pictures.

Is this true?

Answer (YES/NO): NO